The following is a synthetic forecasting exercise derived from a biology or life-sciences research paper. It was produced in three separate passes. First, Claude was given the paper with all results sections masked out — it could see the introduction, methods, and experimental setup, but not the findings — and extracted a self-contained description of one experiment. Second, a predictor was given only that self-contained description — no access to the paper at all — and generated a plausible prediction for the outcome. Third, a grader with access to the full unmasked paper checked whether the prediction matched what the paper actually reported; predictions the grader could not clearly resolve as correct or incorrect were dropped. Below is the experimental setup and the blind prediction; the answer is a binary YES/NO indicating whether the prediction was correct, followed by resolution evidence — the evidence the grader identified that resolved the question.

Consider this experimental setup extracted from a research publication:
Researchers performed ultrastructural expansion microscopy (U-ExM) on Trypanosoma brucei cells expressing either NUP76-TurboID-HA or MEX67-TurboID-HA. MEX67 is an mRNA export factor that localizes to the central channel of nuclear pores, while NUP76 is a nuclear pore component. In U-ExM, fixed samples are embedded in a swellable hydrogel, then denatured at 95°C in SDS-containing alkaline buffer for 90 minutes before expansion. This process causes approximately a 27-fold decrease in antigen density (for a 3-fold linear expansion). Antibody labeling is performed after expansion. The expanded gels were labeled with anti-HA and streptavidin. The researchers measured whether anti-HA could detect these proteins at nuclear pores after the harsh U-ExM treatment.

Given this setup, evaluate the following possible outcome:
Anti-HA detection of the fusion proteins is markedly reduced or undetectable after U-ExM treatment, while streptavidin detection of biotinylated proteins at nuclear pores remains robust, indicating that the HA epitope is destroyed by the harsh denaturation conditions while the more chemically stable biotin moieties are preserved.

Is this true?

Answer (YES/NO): NO